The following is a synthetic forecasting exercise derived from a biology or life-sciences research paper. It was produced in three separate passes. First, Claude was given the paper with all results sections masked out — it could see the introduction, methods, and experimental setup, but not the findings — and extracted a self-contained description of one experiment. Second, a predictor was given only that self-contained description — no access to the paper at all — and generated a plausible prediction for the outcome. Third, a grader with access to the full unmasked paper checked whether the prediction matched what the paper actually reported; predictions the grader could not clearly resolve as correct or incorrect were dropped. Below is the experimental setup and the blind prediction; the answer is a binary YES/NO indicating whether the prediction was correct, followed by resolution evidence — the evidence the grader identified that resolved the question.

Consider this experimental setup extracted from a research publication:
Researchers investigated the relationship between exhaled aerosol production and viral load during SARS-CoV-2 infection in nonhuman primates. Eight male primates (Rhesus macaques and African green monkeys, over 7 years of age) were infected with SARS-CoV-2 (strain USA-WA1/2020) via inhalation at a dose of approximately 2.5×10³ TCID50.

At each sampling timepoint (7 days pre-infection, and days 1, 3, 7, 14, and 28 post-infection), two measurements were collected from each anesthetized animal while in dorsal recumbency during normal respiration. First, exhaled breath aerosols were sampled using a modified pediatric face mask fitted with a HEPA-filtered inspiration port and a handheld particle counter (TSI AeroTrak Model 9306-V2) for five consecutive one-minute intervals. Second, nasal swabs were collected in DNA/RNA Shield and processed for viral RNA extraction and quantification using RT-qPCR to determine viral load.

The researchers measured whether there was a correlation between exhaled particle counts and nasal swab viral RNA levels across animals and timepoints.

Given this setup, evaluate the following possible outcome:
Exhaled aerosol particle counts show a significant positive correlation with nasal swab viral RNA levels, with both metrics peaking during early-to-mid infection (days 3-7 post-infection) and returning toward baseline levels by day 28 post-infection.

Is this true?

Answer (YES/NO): NO